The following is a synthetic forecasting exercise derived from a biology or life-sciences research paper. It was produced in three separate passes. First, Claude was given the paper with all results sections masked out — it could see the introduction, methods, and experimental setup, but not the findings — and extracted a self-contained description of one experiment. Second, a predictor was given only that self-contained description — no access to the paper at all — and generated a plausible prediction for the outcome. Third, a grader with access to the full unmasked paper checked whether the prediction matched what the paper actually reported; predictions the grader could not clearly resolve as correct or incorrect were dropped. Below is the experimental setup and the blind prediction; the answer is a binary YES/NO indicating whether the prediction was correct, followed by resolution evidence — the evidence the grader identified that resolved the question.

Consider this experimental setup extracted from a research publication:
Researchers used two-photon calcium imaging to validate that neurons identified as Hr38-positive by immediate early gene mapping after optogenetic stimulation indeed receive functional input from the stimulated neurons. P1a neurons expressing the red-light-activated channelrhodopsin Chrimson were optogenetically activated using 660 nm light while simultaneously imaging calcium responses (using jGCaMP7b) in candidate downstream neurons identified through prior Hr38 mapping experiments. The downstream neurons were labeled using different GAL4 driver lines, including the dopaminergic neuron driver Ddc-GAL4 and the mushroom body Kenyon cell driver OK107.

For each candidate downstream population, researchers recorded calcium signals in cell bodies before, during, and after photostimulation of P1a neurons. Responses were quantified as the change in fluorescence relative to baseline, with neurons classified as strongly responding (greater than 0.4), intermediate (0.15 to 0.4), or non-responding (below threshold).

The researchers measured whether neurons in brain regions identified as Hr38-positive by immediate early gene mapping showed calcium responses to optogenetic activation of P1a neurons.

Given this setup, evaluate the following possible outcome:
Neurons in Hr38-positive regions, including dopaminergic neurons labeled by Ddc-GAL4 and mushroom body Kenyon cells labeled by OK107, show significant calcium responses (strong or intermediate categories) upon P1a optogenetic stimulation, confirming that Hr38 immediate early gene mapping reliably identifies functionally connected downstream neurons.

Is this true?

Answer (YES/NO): YES